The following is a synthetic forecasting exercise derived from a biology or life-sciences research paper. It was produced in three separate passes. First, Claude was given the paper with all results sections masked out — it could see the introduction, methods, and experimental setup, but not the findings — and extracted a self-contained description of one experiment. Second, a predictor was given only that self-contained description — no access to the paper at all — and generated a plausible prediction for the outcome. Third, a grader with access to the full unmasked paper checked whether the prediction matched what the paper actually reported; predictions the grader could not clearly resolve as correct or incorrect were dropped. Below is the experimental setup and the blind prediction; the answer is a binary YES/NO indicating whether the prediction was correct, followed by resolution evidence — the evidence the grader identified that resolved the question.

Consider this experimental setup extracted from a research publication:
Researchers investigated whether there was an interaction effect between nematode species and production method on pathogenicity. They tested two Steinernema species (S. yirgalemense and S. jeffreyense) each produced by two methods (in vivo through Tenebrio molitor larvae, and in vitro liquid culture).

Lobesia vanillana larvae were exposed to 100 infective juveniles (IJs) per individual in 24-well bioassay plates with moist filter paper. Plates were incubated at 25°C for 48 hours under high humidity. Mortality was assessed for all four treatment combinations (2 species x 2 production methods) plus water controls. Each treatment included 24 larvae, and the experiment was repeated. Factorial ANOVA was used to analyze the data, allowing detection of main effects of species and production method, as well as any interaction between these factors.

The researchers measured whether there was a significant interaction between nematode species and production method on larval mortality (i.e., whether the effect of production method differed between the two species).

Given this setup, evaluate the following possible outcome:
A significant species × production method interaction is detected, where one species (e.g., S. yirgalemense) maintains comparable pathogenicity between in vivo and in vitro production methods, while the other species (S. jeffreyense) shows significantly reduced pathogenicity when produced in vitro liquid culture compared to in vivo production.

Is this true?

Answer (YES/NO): NO